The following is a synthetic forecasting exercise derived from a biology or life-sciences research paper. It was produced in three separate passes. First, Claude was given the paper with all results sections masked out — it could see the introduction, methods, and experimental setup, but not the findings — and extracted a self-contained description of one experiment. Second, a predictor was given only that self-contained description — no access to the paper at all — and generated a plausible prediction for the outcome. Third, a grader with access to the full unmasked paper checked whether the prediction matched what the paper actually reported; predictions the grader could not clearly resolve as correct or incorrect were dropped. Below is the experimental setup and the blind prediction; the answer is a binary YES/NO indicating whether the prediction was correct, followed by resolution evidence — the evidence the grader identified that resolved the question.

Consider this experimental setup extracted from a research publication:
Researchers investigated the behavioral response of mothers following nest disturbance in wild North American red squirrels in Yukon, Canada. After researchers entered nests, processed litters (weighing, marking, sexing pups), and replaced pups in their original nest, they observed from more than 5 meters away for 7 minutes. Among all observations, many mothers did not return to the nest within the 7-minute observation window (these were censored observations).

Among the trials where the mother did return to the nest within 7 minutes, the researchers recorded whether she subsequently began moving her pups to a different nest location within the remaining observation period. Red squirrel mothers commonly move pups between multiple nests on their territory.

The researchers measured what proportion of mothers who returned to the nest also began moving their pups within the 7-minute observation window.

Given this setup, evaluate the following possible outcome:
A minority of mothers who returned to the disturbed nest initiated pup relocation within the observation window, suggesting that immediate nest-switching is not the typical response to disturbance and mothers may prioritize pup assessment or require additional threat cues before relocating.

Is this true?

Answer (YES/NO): NO